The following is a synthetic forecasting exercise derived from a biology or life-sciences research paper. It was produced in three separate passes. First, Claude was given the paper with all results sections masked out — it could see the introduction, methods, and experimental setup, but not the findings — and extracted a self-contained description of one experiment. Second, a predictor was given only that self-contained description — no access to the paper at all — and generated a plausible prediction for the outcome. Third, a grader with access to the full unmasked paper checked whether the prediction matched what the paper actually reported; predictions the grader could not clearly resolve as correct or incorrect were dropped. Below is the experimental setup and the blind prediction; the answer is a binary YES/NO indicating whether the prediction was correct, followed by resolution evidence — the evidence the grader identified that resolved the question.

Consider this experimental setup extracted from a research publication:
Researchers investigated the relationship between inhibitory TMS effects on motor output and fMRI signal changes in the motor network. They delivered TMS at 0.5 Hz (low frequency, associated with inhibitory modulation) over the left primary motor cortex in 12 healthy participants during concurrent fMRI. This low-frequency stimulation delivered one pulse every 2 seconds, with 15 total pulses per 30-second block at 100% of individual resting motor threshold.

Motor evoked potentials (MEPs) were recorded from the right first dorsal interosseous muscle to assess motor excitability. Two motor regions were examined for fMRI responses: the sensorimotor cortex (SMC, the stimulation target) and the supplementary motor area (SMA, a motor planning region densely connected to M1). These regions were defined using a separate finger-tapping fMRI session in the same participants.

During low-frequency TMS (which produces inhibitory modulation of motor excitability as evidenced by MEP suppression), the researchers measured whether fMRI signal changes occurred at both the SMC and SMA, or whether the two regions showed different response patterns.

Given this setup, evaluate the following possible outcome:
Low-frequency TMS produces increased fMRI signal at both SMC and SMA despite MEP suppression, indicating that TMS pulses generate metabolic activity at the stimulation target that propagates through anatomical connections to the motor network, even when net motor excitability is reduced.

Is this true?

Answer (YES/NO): NO